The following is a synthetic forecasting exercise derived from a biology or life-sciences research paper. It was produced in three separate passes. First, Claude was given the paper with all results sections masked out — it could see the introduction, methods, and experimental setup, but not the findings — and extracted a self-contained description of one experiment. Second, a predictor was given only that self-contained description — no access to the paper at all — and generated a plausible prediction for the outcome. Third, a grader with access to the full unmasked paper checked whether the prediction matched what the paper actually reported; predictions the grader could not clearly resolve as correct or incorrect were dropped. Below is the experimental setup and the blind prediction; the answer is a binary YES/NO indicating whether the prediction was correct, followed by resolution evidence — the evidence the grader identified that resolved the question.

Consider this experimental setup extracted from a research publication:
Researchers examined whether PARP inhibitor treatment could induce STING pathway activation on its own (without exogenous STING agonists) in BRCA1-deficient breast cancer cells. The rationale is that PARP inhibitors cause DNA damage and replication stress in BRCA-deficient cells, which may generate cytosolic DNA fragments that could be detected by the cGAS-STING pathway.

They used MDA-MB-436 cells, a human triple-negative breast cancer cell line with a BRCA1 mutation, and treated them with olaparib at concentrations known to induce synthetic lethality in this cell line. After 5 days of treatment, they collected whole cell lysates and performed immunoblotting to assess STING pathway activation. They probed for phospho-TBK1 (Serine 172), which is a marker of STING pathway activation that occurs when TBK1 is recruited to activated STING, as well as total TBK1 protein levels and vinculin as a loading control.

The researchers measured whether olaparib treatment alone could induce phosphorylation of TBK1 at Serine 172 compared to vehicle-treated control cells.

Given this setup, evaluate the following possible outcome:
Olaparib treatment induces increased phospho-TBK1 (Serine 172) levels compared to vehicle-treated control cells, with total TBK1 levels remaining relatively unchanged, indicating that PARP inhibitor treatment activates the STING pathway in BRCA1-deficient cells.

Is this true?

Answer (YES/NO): YES